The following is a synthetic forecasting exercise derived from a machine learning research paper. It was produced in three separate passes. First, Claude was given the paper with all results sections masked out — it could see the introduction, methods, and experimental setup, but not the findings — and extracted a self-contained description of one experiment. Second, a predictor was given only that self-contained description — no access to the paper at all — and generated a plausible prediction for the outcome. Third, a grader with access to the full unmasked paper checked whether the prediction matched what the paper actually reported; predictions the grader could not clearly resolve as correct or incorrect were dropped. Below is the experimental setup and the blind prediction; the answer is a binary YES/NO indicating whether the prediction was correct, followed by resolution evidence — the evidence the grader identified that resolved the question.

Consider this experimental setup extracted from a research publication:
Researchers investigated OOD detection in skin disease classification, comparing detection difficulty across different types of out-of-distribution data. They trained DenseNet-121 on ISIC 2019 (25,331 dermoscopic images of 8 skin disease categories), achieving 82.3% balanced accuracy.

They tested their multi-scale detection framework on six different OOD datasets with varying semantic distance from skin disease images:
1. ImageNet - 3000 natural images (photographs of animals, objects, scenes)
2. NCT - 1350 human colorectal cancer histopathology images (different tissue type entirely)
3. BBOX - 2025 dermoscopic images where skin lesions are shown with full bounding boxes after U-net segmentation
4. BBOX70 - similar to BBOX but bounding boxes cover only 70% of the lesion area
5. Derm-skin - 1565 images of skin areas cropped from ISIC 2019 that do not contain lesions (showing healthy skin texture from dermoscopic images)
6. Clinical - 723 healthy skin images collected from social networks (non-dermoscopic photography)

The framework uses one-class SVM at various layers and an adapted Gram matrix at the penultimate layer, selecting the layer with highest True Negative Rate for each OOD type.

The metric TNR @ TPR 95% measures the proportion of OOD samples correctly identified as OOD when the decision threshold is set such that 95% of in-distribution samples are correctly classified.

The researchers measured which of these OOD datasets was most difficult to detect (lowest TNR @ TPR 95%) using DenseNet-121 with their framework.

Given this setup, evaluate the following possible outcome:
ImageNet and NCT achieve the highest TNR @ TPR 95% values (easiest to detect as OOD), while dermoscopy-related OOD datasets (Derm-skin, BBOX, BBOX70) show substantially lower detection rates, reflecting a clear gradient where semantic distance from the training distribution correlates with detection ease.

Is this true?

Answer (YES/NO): NO